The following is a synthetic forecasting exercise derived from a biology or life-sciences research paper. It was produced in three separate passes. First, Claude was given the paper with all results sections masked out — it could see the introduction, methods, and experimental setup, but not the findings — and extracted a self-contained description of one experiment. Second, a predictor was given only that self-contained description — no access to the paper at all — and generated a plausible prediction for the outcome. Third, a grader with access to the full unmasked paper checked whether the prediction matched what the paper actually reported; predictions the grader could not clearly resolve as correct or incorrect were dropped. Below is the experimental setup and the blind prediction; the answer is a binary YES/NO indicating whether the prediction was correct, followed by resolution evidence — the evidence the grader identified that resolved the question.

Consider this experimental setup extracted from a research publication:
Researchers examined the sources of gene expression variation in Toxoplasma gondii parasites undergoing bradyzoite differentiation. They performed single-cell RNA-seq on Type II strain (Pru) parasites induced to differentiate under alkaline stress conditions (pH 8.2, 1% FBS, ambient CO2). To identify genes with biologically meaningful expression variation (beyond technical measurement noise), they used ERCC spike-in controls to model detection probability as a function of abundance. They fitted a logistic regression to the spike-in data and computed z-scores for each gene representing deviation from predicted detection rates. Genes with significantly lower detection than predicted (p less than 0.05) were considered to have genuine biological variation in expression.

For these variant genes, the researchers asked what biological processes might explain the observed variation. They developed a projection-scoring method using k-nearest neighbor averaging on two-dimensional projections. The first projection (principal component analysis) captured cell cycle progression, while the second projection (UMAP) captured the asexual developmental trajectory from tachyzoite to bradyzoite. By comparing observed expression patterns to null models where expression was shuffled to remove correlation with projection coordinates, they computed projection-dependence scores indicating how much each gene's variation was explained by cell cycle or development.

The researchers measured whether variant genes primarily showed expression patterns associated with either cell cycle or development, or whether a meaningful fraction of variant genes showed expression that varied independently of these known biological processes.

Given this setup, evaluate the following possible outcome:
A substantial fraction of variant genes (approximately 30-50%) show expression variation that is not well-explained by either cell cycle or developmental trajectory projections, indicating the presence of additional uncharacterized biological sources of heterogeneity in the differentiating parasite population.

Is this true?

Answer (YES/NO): YES